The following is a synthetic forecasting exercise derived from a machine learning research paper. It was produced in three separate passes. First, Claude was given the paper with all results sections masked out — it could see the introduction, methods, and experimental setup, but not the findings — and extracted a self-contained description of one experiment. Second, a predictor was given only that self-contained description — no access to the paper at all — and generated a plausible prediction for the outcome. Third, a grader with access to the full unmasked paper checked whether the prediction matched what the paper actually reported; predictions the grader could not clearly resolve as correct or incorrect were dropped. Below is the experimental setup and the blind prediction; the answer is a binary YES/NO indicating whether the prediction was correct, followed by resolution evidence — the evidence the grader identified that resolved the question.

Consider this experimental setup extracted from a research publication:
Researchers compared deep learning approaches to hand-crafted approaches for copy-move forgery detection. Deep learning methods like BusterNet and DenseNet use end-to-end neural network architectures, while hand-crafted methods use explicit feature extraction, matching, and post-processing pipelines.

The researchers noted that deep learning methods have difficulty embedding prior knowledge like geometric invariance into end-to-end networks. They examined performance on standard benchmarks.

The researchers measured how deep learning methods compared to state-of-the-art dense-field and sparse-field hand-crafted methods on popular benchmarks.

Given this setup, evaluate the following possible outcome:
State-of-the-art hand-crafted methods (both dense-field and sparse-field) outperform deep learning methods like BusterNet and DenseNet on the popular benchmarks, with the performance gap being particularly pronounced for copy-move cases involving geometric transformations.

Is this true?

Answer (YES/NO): NO